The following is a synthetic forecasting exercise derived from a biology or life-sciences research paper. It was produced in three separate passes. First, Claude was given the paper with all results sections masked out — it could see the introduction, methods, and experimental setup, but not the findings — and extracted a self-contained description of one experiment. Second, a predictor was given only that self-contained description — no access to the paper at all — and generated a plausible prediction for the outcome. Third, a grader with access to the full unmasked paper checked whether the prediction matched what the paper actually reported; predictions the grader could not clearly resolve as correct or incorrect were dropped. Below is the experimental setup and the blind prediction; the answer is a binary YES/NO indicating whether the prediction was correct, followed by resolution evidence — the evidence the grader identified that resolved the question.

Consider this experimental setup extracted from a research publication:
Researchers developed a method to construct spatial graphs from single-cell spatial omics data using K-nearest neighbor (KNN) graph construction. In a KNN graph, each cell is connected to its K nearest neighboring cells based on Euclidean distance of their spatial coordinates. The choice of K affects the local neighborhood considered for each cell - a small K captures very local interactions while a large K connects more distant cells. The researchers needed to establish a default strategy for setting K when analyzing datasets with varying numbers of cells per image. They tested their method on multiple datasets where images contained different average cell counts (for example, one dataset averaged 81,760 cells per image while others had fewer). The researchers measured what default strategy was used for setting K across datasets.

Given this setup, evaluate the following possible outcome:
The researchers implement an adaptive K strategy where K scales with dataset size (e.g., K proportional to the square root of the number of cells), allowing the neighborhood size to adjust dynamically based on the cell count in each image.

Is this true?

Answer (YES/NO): YES